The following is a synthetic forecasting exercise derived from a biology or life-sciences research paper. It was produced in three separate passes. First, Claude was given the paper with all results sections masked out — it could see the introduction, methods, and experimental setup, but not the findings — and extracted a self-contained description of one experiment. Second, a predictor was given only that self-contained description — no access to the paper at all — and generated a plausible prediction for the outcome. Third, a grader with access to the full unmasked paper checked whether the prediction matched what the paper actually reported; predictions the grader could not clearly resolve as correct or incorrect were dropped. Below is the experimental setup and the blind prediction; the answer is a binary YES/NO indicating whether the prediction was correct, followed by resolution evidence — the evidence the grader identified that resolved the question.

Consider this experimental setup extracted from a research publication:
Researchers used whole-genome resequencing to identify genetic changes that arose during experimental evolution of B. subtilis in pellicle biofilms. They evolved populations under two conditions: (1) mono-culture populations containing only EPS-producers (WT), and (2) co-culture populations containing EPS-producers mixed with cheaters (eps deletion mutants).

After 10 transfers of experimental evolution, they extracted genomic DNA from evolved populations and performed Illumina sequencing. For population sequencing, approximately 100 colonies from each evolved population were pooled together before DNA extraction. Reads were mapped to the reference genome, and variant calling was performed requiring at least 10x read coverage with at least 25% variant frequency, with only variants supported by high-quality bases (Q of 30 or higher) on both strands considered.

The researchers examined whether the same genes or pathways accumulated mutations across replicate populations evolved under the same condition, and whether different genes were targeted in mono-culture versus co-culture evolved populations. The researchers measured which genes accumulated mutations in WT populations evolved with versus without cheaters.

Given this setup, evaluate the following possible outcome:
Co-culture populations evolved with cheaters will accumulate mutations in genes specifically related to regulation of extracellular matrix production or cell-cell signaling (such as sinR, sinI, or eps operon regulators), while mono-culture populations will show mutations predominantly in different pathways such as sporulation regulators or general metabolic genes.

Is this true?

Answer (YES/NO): NO